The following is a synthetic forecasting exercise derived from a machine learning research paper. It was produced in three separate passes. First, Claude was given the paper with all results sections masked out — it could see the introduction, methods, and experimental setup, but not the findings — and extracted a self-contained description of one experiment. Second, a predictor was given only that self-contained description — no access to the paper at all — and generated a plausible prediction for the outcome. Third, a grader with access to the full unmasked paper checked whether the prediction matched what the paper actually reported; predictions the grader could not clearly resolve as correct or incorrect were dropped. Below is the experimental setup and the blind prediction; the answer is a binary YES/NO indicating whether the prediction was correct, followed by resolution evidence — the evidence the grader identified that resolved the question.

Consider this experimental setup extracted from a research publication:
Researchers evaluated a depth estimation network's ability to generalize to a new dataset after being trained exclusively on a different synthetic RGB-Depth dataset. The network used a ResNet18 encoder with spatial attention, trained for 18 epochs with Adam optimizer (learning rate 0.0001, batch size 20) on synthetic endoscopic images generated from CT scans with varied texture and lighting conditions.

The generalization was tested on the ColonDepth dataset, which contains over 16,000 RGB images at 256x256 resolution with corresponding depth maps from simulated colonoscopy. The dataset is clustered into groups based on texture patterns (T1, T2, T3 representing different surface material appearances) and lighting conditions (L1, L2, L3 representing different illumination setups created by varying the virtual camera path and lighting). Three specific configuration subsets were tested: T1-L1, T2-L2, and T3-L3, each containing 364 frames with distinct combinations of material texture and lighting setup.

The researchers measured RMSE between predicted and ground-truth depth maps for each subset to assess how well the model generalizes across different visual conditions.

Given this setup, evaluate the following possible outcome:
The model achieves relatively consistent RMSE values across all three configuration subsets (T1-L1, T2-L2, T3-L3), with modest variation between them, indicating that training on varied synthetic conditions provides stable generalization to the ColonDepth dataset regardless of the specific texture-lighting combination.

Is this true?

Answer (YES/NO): NO